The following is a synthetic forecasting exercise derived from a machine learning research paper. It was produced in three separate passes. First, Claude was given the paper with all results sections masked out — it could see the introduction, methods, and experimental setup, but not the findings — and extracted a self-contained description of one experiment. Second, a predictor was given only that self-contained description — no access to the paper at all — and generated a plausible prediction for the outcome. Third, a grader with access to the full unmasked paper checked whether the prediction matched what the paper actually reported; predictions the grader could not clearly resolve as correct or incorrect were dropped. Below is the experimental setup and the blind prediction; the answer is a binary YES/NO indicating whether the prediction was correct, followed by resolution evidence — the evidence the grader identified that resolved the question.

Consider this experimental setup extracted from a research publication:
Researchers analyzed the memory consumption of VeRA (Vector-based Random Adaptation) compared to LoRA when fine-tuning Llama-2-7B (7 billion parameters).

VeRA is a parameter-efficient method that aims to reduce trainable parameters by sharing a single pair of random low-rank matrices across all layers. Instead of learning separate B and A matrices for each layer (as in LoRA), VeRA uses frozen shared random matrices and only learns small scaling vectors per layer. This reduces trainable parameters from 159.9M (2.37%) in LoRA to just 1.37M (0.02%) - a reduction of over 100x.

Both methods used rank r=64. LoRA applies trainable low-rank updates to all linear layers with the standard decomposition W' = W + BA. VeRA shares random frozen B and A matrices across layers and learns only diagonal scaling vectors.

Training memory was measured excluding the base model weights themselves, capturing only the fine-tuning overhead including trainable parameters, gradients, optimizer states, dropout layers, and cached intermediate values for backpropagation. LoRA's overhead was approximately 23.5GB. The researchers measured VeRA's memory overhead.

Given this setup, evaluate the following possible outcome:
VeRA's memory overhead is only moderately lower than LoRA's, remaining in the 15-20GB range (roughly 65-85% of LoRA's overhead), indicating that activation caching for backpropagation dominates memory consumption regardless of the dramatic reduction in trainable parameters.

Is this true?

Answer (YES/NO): NO